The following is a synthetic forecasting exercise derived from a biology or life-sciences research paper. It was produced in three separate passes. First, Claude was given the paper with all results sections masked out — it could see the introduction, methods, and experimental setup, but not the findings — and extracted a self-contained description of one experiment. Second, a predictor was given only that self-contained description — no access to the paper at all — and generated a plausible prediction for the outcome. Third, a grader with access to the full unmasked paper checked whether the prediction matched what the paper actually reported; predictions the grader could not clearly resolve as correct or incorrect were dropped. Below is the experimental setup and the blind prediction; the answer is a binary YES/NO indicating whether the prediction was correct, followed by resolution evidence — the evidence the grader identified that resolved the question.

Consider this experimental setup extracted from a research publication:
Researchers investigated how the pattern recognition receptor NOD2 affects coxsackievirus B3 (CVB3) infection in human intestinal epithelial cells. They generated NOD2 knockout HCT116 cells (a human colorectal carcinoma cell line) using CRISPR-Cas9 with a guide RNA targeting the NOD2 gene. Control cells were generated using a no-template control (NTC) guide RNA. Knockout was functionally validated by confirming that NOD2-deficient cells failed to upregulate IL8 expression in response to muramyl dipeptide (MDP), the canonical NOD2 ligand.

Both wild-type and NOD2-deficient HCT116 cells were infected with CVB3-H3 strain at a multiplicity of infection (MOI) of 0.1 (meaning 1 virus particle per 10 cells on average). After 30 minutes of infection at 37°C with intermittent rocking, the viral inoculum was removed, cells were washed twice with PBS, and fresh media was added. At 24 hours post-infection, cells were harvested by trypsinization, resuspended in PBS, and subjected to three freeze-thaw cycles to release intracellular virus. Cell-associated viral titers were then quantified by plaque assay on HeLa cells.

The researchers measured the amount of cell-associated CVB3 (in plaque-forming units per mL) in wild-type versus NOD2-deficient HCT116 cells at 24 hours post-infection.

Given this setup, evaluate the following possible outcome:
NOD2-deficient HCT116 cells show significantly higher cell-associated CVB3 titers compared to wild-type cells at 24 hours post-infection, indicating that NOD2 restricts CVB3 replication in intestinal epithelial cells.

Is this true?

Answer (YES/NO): NO